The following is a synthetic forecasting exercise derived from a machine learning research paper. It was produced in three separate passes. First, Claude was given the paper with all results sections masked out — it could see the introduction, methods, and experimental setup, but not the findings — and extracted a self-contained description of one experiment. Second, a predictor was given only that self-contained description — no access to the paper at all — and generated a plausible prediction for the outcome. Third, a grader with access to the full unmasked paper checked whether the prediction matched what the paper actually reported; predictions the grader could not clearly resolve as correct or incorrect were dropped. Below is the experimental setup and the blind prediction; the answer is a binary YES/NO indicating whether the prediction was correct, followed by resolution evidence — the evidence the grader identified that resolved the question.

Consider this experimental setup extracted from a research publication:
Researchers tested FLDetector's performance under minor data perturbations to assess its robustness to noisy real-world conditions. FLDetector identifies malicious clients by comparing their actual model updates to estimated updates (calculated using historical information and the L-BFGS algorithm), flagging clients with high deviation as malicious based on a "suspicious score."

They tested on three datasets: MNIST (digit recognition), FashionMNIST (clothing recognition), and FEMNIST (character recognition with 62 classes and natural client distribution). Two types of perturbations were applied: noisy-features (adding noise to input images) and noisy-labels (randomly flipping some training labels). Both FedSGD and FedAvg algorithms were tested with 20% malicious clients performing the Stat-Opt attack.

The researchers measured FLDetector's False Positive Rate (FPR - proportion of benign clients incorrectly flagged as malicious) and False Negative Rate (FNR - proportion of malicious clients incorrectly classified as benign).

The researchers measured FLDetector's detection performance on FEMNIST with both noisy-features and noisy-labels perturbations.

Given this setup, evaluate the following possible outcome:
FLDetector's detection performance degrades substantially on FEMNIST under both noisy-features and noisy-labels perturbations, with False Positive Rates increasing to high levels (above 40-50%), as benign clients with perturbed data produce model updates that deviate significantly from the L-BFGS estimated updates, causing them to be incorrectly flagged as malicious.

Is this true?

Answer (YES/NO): NO